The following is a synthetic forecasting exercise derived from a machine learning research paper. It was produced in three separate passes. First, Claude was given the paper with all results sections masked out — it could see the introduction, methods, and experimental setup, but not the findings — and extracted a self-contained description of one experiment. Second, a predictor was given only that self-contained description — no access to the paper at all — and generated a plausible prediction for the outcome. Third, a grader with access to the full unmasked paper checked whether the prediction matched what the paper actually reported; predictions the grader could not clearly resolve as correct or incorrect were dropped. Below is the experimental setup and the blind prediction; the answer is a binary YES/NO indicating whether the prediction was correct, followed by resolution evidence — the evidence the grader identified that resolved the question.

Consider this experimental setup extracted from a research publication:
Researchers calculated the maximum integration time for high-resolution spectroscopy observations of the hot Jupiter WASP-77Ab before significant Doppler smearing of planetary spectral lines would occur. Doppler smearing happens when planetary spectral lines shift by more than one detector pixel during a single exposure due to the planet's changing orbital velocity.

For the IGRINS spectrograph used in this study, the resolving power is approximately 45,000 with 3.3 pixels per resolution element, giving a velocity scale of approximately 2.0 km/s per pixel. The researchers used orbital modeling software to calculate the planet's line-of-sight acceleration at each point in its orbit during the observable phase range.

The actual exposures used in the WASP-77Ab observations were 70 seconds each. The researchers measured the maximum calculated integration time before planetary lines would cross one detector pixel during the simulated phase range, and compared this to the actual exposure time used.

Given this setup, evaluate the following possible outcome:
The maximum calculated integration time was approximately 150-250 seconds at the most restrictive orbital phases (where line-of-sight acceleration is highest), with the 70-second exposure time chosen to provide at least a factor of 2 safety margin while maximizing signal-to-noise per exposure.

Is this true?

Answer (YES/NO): NO